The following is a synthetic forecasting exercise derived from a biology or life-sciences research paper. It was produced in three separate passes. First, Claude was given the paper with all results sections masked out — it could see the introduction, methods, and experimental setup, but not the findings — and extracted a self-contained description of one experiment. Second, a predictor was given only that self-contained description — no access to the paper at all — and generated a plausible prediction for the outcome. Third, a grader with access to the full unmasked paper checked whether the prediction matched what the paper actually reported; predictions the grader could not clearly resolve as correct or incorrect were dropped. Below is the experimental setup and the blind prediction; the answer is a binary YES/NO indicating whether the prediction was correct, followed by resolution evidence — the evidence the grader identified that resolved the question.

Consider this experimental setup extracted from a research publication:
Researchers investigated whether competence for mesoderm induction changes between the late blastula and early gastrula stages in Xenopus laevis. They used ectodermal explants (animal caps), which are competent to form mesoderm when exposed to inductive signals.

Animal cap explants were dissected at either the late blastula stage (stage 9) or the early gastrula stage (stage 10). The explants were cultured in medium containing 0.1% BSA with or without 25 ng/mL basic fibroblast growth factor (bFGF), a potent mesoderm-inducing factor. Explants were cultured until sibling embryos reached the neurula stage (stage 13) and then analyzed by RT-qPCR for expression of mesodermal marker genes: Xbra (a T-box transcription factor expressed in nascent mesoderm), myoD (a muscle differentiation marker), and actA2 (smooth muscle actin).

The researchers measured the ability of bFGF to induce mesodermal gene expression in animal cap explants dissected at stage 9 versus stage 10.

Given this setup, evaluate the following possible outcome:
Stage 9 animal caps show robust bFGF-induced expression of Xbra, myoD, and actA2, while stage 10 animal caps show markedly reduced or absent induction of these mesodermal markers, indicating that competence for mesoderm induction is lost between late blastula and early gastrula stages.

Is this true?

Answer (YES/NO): YES